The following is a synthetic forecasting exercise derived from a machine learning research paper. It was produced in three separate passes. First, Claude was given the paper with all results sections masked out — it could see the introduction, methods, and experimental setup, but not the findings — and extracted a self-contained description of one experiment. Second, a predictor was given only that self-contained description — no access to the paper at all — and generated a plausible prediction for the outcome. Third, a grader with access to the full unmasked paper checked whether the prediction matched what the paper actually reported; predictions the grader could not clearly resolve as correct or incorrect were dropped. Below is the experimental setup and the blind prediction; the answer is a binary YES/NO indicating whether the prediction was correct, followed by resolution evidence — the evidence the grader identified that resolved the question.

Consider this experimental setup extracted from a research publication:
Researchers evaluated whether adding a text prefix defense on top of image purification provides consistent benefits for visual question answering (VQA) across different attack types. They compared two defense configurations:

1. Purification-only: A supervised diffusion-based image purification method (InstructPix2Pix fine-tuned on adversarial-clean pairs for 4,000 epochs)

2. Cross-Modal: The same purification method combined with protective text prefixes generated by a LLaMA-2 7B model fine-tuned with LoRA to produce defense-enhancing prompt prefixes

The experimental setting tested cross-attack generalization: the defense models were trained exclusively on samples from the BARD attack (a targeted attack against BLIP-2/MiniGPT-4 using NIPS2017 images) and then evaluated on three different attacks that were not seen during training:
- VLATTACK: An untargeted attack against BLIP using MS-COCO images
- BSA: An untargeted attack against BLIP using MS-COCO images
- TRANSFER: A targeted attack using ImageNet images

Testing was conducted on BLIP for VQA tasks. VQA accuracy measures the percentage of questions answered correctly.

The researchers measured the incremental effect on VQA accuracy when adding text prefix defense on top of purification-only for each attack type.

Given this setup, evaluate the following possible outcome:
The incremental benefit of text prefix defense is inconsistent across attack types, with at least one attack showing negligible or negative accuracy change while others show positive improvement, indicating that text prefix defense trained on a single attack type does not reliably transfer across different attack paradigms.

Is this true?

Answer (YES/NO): NO